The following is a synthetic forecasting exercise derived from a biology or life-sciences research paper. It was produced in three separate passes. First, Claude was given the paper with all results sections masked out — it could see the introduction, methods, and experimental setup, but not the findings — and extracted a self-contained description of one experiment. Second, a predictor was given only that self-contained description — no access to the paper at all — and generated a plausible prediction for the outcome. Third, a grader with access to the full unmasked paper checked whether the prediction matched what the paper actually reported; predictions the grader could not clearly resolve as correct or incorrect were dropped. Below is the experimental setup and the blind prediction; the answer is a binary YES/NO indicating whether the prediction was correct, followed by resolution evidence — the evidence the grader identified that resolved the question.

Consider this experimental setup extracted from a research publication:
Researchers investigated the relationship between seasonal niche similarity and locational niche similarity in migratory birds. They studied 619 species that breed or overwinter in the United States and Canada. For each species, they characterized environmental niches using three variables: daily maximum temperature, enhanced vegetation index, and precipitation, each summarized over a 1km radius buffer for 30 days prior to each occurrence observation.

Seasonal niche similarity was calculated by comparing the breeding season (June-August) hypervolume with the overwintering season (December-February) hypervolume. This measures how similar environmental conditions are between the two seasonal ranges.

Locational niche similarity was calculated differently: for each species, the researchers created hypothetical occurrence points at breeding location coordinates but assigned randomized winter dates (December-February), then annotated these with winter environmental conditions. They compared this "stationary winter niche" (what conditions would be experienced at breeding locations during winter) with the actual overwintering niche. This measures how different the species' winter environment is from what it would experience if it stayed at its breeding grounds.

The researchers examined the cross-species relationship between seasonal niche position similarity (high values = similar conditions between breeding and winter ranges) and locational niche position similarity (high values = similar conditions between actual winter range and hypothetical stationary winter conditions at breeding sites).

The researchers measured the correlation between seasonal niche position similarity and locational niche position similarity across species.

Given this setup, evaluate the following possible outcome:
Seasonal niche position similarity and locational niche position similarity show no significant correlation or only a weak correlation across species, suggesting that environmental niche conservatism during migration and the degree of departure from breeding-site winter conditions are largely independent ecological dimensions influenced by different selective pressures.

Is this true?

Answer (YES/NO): NO